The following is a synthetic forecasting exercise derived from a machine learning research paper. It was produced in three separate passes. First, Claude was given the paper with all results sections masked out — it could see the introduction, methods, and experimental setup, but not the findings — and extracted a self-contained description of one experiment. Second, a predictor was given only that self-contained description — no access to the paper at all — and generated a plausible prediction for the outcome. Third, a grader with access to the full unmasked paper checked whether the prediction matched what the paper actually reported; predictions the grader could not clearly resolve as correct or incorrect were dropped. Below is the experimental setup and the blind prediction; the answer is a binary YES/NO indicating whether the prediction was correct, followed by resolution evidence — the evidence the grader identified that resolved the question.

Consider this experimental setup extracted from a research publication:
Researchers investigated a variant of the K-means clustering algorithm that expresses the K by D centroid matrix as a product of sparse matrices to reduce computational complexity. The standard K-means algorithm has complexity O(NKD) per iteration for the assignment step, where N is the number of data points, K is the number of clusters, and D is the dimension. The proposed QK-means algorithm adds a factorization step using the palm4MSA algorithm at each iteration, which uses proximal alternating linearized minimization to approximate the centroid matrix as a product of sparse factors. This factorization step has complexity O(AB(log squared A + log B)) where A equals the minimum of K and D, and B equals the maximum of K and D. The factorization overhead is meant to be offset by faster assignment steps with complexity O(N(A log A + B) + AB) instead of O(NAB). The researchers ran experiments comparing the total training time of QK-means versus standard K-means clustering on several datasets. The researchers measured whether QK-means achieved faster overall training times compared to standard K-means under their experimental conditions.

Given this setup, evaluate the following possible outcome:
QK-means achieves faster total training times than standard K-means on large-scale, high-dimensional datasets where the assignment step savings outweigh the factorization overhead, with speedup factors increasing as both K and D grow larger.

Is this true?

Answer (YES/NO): NO